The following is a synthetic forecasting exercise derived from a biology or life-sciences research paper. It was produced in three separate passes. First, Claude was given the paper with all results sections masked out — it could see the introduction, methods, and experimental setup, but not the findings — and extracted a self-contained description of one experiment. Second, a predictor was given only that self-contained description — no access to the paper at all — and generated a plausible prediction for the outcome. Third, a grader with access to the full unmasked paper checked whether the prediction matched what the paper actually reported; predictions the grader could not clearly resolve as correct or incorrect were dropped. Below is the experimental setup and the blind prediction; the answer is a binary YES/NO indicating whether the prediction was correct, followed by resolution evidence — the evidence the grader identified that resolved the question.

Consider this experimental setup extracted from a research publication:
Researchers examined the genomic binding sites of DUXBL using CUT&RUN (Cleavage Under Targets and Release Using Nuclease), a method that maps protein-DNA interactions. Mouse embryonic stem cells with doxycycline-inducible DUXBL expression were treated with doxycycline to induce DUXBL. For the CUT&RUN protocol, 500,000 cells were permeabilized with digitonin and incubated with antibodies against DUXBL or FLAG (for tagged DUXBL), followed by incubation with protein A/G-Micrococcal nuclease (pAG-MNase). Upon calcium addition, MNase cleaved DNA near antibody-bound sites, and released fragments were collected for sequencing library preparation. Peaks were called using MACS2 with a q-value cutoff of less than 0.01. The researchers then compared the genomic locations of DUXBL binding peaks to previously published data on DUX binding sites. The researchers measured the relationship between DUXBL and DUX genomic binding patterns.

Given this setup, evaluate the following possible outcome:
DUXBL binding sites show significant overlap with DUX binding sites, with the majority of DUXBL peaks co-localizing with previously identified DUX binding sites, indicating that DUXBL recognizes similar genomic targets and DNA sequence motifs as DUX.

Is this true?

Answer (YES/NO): NO